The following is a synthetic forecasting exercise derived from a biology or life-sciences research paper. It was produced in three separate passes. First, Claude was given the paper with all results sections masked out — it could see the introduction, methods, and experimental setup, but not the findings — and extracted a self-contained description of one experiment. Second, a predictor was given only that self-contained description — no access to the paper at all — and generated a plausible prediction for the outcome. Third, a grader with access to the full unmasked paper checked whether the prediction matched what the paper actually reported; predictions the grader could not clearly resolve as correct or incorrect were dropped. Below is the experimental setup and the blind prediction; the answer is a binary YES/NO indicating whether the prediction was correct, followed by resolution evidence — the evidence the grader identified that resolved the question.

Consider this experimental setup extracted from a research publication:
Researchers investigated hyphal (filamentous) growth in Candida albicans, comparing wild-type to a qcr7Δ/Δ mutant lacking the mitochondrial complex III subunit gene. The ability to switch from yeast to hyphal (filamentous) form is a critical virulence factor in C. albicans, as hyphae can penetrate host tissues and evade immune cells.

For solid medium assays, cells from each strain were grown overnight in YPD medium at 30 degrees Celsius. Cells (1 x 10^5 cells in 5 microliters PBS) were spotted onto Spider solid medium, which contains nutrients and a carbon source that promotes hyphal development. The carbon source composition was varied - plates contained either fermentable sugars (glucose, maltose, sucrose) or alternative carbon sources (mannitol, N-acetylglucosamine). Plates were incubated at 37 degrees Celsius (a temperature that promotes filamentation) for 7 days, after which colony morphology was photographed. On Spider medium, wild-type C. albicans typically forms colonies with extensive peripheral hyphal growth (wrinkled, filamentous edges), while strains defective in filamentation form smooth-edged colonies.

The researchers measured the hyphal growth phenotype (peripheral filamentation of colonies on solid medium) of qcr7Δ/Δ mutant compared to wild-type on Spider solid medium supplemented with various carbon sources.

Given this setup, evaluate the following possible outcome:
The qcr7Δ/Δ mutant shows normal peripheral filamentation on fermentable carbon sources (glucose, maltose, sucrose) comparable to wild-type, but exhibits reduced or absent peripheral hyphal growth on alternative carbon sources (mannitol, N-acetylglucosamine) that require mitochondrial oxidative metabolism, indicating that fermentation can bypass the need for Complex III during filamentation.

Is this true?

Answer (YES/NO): NO